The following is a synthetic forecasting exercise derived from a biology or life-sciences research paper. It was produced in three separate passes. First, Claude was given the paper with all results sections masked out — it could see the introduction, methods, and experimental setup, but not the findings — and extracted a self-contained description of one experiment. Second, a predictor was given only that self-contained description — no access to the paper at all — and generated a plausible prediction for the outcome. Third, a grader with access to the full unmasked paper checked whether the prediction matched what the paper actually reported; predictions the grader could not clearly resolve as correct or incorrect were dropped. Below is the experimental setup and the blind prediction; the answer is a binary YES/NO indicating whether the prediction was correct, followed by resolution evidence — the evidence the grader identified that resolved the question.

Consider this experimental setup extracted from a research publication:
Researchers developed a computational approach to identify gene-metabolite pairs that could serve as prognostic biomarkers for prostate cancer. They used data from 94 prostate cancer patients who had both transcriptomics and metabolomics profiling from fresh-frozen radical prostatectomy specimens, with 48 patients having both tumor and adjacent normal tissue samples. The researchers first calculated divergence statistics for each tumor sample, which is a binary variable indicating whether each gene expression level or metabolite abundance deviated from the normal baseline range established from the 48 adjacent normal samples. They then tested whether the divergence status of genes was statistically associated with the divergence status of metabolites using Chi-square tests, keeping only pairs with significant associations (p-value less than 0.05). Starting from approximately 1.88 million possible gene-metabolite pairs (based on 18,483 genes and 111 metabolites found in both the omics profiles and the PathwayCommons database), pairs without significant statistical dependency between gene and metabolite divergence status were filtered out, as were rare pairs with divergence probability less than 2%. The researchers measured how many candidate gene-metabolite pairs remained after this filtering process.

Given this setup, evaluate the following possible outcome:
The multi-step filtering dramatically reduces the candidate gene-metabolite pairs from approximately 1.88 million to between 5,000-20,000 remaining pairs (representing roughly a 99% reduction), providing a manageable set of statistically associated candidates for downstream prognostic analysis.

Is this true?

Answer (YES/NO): NO